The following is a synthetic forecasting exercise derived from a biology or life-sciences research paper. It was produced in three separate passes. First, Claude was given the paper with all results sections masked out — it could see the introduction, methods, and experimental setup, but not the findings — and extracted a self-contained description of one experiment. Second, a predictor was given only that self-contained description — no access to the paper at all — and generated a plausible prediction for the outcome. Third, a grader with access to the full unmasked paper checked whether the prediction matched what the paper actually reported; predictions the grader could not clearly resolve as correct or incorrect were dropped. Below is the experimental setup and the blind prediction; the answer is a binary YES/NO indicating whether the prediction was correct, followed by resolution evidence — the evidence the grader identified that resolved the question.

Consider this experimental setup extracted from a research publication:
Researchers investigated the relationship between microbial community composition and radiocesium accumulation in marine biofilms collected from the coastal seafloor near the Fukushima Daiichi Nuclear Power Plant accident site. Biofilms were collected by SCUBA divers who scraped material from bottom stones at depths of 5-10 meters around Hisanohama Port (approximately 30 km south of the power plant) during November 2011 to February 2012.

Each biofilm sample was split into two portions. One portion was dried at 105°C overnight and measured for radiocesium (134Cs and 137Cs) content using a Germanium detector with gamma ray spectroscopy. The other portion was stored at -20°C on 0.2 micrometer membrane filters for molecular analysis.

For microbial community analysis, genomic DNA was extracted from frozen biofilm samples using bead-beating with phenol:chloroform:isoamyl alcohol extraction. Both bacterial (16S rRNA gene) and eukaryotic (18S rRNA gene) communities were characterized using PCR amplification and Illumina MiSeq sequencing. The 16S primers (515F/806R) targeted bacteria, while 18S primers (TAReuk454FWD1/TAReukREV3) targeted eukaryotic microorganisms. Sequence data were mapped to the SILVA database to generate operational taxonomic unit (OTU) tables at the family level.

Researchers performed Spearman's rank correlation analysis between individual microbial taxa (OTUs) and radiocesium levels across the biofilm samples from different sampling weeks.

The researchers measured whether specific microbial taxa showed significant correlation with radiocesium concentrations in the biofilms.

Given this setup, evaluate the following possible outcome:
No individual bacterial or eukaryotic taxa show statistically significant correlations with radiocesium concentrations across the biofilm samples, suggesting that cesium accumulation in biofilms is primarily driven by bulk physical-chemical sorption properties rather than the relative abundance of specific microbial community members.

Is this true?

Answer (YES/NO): NO